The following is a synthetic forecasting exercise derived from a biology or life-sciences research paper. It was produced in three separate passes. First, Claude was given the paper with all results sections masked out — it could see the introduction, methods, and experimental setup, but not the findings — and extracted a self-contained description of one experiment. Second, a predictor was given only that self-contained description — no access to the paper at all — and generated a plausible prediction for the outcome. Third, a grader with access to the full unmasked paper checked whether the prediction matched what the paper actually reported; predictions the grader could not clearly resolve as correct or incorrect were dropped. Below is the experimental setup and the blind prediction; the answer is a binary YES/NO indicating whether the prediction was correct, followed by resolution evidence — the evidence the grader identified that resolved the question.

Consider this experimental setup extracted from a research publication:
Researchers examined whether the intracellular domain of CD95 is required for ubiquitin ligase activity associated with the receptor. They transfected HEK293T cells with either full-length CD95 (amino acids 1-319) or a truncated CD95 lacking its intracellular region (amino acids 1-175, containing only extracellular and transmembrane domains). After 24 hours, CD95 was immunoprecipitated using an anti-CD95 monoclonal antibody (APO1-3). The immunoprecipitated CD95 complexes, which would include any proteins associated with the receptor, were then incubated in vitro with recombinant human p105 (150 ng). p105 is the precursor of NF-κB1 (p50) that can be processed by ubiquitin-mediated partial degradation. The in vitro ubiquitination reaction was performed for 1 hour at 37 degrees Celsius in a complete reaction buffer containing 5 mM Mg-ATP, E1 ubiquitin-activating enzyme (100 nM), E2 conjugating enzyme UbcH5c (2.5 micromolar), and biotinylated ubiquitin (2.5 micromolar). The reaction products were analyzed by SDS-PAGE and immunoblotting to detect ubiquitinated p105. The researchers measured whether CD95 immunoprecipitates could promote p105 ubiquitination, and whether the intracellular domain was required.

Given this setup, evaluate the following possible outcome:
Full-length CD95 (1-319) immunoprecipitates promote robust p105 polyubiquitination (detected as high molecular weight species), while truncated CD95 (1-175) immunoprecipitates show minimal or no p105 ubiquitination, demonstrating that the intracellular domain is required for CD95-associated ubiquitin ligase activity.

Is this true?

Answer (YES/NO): YES